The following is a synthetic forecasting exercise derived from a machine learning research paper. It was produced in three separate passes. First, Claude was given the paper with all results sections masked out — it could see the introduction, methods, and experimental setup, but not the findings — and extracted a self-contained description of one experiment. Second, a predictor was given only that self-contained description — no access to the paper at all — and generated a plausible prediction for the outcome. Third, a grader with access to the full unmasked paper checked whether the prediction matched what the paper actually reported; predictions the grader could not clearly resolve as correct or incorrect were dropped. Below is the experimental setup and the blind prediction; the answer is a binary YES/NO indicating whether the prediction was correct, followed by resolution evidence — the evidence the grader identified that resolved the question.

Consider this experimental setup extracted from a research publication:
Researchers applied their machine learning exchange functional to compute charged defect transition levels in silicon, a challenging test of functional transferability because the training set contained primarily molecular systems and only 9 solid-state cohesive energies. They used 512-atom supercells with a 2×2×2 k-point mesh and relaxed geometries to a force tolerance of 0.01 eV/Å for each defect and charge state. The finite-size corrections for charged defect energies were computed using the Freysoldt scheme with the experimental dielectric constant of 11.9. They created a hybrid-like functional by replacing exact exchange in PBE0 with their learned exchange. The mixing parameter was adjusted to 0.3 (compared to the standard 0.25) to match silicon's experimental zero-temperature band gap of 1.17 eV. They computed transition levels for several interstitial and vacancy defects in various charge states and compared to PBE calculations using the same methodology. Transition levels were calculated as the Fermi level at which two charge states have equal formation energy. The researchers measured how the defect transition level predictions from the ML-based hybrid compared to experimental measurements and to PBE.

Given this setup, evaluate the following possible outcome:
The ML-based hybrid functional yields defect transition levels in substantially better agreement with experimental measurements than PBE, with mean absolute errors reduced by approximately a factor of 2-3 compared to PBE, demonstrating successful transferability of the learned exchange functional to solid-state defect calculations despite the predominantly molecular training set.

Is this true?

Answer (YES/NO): NO